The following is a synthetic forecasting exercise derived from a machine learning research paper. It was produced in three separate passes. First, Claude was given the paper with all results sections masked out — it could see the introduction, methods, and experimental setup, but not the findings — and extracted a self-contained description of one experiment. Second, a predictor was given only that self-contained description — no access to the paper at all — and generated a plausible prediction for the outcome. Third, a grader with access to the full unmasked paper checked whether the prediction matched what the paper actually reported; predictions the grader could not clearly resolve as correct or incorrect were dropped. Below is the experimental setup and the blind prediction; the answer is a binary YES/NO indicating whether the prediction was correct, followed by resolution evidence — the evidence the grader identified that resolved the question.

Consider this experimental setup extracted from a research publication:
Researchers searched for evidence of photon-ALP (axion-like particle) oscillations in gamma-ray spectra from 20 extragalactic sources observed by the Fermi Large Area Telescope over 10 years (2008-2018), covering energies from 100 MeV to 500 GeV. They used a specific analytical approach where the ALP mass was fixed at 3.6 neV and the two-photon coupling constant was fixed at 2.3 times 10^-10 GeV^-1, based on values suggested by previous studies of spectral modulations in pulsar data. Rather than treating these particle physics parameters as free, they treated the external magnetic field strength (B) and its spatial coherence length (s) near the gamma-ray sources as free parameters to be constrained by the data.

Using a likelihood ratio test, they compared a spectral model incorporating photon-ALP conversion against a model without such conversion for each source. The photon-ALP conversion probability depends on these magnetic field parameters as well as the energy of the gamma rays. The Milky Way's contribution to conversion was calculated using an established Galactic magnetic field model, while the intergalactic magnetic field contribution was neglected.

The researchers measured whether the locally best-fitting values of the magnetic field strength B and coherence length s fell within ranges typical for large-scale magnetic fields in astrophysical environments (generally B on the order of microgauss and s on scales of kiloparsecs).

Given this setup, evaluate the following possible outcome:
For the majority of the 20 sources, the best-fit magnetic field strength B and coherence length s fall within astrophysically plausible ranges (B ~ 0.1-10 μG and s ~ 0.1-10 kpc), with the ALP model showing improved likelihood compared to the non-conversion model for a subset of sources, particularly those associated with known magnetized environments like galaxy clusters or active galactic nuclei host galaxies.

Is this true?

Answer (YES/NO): NO